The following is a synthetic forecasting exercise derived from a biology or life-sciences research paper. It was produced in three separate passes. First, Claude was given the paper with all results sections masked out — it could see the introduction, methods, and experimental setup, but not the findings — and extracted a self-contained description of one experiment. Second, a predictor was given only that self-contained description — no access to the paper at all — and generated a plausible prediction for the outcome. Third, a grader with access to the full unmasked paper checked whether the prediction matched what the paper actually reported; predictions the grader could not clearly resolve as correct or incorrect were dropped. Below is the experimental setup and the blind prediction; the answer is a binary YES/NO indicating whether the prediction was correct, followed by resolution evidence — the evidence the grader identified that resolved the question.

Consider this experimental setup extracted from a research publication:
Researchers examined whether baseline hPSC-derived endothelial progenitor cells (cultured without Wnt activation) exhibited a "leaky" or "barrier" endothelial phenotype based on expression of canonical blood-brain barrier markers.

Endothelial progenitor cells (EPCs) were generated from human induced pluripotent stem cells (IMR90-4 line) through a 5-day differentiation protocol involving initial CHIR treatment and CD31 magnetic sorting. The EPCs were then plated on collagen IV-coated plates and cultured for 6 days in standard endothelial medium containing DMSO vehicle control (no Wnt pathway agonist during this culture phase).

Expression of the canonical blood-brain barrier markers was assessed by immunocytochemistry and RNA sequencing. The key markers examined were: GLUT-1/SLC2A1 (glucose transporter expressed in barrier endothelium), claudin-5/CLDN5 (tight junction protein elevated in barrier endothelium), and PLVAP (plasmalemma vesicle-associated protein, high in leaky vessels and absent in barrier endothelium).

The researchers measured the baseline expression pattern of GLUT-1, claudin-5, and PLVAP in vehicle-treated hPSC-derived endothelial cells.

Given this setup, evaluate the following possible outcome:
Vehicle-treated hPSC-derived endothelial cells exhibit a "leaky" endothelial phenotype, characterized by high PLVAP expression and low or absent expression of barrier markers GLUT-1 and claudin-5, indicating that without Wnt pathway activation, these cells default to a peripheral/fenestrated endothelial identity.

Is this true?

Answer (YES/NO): YES